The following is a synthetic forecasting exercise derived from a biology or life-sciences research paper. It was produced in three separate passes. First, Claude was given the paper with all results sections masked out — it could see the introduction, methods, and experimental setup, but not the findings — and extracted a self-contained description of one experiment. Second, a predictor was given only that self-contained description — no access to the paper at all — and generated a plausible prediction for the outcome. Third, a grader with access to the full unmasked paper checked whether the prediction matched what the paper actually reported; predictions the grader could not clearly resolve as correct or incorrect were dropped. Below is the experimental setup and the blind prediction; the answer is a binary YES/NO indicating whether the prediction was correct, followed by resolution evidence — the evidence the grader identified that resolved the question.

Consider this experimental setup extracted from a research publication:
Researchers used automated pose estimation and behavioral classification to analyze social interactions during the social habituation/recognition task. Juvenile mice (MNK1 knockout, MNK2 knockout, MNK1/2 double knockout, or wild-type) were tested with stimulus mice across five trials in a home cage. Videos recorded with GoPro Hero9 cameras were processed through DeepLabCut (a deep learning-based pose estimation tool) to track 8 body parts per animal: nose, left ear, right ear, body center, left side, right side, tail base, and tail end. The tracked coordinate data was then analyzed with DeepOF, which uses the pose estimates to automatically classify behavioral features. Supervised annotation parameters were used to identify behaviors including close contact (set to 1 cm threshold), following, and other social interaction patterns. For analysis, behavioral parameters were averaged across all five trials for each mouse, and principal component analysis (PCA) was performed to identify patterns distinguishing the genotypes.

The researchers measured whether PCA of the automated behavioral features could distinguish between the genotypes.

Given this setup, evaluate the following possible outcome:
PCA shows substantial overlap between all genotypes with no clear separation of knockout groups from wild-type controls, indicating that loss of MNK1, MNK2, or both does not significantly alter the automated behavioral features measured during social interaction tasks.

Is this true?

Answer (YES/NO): NO